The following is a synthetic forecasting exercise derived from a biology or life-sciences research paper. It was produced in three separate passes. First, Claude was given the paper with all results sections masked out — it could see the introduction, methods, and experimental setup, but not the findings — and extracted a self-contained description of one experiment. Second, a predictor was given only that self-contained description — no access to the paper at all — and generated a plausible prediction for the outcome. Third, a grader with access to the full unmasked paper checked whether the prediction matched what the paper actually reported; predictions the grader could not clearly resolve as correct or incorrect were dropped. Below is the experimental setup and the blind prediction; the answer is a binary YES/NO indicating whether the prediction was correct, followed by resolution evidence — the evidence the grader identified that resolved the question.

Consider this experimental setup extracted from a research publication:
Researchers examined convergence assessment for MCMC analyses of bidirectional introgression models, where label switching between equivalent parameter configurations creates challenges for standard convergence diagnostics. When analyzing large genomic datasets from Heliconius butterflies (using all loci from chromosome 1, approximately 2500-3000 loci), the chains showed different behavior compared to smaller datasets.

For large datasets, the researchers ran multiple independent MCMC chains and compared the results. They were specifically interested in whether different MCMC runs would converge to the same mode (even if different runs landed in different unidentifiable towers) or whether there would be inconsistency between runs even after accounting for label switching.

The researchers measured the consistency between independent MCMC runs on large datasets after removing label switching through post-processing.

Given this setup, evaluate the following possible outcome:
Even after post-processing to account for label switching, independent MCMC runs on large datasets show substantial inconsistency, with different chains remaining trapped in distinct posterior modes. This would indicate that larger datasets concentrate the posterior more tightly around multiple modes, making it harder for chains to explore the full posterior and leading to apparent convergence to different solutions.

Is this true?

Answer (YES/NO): NO